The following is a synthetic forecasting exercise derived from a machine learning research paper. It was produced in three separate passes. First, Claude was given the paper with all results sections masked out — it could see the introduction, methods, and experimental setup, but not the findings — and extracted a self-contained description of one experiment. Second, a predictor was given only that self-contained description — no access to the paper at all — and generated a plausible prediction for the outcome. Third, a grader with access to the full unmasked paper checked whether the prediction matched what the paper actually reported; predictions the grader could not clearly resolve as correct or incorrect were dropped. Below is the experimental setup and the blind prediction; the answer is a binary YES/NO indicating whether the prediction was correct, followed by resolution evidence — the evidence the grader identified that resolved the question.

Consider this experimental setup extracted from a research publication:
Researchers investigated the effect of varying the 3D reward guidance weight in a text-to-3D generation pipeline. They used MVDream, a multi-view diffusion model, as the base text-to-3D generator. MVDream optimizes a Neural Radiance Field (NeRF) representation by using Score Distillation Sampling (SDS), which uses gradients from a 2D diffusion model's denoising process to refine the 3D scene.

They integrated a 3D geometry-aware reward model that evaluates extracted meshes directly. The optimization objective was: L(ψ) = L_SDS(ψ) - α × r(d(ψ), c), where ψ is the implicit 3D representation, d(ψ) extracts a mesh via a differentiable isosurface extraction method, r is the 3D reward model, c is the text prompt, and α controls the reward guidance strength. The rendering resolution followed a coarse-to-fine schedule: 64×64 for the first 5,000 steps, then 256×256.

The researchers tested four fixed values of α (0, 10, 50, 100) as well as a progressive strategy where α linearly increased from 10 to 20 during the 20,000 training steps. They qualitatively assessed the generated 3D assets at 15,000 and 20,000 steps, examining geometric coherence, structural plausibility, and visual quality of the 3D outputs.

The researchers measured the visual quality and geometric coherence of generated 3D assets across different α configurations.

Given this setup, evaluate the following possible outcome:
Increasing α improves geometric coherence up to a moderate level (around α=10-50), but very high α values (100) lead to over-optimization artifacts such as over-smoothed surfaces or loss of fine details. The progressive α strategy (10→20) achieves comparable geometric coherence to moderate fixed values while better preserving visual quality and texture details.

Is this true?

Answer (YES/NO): NO